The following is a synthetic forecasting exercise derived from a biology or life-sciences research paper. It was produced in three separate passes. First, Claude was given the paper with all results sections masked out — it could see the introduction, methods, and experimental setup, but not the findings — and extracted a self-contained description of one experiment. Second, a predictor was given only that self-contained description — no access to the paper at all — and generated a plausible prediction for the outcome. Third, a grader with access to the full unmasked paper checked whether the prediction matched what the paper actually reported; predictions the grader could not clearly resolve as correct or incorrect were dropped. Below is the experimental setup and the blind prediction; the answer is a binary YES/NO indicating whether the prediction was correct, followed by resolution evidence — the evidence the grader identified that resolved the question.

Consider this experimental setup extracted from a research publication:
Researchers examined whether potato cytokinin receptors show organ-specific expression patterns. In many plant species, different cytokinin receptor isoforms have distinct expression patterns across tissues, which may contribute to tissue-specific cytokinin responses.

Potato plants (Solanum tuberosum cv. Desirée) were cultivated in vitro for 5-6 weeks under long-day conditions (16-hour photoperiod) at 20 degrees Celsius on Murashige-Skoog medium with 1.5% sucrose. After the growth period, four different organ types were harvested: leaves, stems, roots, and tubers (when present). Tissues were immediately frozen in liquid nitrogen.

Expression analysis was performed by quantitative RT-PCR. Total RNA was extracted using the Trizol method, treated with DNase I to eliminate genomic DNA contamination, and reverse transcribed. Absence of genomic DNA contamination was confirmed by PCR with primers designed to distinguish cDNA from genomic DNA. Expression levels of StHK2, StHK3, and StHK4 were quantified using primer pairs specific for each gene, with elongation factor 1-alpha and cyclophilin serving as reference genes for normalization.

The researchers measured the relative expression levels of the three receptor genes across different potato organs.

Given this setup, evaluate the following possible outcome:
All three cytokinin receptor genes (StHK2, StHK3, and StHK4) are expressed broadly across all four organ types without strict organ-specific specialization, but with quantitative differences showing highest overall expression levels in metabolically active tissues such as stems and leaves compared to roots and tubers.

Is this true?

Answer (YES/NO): NO